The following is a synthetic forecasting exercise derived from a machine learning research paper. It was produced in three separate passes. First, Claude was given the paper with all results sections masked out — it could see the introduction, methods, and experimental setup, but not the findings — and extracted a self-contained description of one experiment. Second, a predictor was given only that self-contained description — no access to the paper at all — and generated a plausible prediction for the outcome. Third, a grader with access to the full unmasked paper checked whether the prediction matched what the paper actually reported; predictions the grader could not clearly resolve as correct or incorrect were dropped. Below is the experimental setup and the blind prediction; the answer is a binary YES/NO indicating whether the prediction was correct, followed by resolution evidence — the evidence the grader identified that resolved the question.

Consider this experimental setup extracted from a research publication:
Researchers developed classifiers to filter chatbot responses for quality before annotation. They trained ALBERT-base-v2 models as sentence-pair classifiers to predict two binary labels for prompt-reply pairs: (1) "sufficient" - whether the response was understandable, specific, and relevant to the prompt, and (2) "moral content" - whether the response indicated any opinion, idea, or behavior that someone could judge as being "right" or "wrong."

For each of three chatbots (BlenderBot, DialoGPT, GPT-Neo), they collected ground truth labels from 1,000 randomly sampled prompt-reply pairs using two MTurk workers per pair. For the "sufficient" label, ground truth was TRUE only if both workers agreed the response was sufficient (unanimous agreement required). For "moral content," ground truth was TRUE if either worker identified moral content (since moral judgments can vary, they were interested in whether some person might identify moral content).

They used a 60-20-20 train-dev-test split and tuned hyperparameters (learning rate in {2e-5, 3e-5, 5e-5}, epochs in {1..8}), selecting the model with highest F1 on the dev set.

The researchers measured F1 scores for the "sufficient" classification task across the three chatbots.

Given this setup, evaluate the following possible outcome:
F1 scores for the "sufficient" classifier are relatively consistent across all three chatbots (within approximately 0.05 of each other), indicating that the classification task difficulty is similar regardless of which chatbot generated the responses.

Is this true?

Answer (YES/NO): NO